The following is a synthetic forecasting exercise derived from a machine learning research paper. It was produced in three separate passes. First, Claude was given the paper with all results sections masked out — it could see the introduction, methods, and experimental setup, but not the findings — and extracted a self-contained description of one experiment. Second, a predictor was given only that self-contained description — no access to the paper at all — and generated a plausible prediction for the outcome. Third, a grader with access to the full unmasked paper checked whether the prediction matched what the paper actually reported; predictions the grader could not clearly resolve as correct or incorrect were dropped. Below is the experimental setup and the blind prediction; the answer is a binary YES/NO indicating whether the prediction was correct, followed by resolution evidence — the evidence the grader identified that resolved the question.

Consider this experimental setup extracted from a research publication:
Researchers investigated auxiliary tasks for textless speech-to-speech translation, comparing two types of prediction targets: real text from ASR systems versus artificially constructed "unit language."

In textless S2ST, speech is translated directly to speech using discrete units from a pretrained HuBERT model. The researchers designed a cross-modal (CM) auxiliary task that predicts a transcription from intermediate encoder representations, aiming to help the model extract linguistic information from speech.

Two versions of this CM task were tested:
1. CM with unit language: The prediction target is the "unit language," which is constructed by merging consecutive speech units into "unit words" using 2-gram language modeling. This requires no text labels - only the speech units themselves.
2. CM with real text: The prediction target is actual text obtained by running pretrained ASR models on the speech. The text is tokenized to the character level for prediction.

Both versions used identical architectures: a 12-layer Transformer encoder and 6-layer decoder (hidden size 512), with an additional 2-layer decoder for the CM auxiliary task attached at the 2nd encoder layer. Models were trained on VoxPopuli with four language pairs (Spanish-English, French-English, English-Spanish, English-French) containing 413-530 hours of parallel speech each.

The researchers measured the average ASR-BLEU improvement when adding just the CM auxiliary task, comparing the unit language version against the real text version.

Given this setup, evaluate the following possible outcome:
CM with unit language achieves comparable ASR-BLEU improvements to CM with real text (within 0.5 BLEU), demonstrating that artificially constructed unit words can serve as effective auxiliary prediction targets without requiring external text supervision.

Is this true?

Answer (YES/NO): NO